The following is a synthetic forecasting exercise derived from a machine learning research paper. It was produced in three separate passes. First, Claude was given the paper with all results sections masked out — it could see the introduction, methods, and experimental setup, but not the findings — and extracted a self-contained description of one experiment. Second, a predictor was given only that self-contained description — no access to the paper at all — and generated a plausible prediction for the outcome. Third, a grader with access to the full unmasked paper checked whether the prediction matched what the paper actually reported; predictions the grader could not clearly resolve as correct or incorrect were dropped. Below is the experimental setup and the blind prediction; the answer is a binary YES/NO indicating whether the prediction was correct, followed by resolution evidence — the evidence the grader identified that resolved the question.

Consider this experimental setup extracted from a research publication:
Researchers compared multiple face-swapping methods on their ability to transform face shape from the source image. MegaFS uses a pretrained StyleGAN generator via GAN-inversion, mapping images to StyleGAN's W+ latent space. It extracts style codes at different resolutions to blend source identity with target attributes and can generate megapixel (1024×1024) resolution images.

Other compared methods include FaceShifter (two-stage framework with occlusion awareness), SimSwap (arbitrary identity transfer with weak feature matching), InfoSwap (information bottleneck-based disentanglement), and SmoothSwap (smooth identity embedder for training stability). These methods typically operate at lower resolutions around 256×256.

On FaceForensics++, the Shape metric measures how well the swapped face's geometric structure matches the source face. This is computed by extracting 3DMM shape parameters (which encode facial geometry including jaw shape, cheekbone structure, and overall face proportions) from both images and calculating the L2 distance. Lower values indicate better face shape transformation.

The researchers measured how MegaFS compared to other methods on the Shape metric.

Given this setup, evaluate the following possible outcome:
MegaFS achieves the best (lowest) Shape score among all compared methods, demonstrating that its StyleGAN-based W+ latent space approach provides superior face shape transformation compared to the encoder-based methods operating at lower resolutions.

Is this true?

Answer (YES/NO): NO